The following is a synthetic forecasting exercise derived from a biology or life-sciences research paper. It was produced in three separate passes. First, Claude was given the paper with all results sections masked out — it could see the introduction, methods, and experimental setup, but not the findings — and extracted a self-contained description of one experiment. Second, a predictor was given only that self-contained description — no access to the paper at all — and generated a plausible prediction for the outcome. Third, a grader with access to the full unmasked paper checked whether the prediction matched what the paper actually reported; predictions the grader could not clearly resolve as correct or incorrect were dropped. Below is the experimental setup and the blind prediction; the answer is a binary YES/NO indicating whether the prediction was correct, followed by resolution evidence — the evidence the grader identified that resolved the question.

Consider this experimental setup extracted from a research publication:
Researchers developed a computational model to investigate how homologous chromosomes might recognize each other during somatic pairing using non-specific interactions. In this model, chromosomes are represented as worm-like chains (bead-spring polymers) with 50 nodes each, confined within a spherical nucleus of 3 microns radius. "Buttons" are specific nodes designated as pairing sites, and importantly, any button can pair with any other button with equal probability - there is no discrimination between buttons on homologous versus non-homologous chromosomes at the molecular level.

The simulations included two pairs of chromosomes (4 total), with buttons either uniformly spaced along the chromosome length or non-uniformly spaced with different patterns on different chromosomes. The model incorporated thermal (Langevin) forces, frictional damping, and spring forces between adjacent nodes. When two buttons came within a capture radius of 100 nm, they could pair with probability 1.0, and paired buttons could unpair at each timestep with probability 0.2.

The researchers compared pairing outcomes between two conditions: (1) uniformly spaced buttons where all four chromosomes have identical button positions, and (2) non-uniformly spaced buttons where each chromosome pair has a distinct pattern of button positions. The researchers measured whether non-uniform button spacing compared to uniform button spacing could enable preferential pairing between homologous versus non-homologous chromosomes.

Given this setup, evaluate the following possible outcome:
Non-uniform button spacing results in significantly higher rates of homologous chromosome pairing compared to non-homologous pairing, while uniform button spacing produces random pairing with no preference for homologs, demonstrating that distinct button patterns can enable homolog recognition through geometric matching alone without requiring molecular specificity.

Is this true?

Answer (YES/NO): YES